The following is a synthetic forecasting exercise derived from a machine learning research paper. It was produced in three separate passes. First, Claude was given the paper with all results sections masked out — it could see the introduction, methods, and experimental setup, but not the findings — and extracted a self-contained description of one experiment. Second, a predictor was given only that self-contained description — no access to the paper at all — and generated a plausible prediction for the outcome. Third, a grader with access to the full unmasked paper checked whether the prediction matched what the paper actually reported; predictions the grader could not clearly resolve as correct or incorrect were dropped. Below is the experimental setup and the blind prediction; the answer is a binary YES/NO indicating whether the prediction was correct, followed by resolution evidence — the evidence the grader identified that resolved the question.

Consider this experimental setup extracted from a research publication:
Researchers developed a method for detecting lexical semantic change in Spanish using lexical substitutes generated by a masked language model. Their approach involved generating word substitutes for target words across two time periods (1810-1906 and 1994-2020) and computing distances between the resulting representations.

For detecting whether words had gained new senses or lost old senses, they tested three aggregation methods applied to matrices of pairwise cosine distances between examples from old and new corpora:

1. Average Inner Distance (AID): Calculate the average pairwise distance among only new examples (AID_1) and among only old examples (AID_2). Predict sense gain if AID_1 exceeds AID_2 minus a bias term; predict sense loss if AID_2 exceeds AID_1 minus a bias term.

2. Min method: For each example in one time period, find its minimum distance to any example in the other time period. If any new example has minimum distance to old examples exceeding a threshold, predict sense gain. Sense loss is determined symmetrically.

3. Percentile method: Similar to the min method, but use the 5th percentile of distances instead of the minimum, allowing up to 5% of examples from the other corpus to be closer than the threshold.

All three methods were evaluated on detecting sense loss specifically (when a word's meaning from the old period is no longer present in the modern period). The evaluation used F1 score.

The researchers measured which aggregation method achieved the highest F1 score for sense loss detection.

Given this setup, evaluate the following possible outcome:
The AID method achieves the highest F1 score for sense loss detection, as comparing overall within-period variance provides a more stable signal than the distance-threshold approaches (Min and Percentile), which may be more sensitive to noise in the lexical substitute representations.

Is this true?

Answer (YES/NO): NO